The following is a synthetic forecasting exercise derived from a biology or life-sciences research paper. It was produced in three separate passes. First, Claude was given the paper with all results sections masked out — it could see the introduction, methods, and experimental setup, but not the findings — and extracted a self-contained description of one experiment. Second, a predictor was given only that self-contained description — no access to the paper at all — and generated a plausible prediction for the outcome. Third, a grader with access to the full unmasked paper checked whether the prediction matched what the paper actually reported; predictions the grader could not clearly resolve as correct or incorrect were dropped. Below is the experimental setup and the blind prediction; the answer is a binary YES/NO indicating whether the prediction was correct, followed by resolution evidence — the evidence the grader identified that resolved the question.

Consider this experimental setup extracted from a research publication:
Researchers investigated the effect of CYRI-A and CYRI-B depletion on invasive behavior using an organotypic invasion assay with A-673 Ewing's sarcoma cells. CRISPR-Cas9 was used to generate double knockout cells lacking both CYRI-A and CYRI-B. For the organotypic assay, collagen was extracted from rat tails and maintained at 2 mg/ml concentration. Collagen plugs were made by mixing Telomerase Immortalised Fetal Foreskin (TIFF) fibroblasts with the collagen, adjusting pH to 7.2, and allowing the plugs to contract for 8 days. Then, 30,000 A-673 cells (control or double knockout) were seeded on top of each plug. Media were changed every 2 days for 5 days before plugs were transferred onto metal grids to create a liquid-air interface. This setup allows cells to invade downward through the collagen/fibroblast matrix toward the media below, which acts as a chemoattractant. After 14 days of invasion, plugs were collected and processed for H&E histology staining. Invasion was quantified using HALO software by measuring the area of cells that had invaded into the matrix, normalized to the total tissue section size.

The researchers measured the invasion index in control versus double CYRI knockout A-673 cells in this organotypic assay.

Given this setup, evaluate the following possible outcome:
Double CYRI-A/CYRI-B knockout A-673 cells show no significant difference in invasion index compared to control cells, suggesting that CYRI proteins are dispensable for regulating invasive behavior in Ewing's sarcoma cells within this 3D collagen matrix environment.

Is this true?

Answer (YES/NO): NO